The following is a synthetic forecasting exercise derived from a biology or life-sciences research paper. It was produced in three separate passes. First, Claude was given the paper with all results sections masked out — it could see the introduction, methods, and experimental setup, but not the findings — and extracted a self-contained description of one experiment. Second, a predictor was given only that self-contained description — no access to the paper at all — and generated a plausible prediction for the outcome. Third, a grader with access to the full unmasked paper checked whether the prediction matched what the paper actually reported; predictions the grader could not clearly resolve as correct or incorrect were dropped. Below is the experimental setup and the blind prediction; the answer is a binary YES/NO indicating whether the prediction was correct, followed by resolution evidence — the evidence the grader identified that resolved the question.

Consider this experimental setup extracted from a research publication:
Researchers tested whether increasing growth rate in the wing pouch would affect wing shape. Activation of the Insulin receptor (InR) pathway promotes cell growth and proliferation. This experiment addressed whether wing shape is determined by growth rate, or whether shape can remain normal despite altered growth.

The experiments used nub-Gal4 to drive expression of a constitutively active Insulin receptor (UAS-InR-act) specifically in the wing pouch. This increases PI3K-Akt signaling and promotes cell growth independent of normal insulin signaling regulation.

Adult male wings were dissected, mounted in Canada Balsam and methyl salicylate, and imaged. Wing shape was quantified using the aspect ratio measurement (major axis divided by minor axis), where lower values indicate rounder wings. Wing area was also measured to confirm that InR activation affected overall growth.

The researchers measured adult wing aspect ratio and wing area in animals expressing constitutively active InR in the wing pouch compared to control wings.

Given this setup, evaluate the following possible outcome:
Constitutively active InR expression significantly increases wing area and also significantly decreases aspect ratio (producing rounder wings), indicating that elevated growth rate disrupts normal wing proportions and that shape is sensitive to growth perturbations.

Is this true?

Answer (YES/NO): NO